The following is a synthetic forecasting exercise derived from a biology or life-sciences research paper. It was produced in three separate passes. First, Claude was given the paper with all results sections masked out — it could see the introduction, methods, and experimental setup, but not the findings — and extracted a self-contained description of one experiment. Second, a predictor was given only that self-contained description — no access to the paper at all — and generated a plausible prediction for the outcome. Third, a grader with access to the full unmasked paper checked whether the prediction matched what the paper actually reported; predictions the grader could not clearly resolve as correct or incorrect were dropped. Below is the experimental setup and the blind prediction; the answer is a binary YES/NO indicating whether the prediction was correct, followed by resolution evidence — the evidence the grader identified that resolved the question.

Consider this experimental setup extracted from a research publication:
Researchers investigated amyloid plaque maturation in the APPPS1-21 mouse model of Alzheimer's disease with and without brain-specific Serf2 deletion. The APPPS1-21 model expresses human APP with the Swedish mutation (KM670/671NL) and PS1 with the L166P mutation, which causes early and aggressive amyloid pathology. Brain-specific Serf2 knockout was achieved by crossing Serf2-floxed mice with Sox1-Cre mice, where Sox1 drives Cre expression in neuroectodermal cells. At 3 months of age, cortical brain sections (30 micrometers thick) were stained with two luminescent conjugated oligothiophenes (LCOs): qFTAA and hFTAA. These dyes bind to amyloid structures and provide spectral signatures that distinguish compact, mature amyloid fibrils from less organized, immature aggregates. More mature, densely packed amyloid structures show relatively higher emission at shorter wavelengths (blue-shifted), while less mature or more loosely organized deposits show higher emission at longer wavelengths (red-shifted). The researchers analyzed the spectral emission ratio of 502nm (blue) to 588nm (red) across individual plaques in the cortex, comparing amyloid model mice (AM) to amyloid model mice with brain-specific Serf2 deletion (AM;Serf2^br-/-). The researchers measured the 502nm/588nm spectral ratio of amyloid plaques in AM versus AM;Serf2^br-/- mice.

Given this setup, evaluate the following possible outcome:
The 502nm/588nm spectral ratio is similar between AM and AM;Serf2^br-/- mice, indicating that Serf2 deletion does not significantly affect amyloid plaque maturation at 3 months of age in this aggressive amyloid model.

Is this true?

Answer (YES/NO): NO